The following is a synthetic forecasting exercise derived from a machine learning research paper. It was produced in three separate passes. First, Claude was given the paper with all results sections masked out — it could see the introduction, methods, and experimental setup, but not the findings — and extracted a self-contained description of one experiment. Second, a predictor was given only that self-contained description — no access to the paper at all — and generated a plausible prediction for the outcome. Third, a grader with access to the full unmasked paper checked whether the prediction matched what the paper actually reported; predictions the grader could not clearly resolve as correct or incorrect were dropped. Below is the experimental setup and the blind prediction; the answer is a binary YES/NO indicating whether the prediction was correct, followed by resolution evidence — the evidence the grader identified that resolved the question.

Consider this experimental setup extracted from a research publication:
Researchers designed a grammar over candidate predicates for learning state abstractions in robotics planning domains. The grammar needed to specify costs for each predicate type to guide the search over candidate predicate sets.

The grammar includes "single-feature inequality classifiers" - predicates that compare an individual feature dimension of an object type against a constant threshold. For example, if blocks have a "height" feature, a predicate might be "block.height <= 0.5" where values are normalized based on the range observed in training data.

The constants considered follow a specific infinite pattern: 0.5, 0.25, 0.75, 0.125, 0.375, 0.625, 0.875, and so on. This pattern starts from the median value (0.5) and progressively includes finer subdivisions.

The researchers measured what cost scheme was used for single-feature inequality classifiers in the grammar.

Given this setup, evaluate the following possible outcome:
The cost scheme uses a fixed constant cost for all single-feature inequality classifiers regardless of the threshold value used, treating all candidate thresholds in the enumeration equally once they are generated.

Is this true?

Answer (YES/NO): NO